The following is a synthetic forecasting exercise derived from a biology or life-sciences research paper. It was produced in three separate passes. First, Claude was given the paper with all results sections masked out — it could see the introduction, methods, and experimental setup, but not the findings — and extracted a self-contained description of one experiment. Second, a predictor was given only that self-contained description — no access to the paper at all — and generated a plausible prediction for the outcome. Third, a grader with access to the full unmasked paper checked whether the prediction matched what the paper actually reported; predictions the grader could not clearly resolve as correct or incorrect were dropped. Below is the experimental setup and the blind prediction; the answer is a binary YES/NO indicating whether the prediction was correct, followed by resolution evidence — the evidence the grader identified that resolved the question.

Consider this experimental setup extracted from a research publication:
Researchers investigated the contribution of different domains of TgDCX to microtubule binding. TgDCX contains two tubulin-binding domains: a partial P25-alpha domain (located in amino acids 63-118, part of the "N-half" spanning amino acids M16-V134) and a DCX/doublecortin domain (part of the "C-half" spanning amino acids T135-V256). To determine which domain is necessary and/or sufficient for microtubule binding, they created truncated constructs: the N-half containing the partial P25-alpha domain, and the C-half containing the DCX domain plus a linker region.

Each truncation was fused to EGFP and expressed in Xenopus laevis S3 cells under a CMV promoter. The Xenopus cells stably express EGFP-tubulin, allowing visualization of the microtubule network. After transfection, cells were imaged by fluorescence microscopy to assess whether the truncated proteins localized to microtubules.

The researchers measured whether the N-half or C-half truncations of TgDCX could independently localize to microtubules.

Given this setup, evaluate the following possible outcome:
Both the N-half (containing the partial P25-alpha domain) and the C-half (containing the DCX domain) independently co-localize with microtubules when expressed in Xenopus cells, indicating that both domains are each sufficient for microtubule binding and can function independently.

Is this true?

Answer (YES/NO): NO